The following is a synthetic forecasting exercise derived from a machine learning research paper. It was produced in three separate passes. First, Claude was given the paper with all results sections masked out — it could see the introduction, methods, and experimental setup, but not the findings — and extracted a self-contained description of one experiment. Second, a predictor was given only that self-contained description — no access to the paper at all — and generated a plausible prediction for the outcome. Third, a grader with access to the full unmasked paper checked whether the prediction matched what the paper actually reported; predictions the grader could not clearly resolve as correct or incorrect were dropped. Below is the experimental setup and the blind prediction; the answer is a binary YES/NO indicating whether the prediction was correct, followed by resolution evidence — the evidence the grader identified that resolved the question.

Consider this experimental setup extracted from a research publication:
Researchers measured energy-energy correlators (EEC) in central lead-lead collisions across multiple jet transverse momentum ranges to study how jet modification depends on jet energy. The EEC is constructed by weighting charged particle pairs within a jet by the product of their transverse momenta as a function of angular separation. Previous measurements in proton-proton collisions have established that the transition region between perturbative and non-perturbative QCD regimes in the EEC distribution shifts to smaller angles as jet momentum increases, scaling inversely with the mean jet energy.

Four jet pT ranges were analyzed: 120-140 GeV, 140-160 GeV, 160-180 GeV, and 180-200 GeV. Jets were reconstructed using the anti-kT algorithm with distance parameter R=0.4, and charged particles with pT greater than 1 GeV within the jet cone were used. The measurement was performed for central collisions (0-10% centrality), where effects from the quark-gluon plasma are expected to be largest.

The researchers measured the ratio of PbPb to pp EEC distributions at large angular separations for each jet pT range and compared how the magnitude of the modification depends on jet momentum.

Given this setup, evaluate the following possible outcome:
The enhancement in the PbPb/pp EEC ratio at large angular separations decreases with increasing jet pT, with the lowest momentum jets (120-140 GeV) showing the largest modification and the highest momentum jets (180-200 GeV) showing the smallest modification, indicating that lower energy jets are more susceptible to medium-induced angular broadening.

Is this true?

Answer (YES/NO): YES